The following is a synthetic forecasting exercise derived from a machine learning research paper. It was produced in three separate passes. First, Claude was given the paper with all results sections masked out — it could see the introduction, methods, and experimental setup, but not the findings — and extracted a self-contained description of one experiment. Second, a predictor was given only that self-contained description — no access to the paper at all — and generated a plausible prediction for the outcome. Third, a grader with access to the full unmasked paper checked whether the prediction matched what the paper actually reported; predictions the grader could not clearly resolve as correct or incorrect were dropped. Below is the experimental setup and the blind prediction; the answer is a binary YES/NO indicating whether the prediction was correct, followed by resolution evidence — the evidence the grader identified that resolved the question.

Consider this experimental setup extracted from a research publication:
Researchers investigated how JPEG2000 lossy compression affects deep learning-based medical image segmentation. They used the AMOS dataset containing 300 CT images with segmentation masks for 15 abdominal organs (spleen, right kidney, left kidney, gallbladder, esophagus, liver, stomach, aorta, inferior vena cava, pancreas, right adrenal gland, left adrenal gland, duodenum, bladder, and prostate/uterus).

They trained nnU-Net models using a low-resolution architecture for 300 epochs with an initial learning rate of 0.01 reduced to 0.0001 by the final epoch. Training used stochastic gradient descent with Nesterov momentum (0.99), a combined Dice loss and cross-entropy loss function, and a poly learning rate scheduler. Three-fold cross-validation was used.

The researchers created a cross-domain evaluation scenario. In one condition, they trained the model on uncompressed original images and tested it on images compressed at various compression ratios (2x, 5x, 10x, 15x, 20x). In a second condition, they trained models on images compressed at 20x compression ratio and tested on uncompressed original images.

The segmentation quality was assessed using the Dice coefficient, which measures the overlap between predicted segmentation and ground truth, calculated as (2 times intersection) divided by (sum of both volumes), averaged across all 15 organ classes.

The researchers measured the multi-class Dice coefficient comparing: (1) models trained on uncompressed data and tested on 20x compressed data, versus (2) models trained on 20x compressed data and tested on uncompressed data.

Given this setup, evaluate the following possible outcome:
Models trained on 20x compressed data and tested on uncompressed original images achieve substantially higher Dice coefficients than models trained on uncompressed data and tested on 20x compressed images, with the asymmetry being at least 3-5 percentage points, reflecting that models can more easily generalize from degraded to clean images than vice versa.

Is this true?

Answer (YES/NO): NO